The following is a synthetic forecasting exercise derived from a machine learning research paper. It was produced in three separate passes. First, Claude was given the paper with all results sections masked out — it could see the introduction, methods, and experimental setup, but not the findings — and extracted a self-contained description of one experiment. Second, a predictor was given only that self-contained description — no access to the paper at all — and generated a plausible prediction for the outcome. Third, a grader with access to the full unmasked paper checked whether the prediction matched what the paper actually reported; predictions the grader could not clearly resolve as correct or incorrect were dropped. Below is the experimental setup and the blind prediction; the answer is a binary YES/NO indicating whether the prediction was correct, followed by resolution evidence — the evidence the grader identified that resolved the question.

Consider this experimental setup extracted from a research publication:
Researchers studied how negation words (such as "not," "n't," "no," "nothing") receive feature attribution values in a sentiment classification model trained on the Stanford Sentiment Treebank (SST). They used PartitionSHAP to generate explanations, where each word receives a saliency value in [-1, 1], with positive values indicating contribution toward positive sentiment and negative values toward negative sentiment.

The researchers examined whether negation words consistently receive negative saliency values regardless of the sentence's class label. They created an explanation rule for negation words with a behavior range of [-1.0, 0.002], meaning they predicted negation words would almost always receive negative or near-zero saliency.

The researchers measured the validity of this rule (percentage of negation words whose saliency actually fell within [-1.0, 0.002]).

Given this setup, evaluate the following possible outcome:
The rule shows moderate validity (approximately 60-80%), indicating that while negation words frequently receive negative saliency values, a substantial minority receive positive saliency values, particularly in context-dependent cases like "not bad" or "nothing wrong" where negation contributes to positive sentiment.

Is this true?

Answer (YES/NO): NO